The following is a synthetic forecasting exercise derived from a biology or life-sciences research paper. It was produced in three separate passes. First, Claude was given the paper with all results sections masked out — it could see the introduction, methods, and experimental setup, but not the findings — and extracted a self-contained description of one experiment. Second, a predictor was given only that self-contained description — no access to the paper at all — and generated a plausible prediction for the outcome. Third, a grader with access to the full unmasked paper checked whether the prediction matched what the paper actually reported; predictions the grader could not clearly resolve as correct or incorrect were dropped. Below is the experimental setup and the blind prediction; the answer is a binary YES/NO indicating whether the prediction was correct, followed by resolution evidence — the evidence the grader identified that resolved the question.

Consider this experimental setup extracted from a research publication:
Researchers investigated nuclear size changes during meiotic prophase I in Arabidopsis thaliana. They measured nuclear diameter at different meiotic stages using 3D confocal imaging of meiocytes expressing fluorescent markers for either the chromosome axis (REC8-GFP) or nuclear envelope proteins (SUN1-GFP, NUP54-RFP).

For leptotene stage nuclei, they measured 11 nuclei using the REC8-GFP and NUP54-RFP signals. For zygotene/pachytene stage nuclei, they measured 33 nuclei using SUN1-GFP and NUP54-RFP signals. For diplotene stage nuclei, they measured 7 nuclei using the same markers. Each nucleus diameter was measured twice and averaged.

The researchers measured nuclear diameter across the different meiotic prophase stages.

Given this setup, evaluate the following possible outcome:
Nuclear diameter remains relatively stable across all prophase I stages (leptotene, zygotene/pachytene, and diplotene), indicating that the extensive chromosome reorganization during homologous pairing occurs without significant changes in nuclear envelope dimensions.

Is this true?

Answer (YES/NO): NO